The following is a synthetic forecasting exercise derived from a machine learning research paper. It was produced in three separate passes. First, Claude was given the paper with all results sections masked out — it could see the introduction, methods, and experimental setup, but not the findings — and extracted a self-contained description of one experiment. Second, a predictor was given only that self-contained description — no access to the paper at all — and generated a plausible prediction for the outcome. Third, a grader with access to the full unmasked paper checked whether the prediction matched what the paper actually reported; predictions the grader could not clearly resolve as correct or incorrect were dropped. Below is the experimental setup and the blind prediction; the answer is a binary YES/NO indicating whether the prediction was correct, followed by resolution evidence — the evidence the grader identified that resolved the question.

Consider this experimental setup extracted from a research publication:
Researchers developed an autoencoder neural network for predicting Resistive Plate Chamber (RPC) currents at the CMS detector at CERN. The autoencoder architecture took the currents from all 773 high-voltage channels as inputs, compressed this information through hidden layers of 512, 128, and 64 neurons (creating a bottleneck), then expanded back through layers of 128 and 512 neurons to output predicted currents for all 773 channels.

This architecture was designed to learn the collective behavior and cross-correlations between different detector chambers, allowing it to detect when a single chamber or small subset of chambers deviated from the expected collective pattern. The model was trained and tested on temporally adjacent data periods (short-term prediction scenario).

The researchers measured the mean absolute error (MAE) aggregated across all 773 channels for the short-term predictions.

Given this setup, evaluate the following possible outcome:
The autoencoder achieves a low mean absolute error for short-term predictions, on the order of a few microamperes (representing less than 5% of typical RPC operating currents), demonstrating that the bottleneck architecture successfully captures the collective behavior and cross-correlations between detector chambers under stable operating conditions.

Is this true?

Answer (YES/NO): NO